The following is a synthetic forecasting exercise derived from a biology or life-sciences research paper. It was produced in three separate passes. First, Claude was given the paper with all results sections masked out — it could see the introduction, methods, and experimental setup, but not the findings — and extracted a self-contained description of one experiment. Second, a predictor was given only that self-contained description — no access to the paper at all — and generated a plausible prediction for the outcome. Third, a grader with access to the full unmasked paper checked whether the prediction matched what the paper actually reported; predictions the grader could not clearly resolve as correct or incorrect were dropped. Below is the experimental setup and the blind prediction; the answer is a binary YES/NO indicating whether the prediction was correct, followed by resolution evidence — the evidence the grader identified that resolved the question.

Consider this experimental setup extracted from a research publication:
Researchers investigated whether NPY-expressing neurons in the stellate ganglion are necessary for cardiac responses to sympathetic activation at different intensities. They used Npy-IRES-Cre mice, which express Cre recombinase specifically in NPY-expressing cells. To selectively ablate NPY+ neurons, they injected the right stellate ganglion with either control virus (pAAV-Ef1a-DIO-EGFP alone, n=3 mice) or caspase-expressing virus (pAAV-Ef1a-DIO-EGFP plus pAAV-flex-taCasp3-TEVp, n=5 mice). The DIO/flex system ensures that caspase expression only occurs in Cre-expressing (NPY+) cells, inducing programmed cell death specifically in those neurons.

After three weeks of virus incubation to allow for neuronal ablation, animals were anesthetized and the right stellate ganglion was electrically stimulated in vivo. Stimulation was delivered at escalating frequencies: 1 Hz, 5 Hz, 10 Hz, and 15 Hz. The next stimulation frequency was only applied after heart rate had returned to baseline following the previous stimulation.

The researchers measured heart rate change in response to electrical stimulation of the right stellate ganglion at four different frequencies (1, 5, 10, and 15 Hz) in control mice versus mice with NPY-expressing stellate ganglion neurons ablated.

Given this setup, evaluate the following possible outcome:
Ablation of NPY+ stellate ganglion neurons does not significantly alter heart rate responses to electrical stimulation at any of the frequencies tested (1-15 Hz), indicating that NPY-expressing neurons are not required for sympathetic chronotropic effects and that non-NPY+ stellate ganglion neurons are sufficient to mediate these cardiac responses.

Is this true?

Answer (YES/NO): NO